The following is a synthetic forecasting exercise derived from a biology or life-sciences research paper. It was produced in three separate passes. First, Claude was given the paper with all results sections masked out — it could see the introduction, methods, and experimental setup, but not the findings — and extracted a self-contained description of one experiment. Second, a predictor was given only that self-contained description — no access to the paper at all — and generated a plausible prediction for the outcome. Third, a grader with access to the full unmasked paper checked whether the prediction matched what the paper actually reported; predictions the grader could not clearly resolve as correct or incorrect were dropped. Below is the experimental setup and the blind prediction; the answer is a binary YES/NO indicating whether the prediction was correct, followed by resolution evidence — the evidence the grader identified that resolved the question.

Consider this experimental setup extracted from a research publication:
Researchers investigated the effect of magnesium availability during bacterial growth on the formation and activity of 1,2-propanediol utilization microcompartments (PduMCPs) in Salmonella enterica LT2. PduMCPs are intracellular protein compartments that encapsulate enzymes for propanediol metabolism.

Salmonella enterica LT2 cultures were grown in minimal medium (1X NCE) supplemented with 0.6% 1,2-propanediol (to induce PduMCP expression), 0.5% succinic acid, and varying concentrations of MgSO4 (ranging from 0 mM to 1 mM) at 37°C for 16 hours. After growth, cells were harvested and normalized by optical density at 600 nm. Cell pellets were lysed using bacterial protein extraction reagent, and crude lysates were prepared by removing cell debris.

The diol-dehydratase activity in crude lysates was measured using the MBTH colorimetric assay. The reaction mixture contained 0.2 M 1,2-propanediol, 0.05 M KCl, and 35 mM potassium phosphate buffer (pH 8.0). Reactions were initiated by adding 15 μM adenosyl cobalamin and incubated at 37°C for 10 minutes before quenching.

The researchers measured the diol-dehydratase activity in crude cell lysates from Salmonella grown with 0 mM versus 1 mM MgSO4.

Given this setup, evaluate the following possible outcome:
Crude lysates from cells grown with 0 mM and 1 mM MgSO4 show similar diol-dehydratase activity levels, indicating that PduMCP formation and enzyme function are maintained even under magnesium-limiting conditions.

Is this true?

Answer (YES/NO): NO